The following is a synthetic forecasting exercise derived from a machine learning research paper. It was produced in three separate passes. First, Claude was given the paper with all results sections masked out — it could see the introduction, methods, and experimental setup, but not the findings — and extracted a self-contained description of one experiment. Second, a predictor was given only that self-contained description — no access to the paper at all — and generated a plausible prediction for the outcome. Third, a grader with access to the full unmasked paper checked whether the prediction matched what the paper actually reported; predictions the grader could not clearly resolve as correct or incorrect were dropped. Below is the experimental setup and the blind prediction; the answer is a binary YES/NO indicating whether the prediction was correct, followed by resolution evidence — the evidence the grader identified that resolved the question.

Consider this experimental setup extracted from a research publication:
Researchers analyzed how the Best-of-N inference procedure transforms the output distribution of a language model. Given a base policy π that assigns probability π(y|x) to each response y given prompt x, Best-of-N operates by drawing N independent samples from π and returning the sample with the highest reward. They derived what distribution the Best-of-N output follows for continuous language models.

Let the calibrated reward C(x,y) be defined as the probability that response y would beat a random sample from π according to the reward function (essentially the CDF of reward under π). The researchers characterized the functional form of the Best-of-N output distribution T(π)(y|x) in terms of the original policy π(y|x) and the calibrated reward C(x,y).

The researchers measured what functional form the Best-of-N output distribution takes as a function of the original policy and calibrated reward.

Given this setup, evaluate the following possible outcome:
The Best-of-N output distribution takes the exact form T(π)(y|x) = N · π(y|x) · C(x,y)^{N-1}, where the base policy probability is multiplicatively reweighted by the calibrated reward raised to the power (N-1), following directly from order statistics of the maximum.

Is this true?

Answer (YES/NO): NO